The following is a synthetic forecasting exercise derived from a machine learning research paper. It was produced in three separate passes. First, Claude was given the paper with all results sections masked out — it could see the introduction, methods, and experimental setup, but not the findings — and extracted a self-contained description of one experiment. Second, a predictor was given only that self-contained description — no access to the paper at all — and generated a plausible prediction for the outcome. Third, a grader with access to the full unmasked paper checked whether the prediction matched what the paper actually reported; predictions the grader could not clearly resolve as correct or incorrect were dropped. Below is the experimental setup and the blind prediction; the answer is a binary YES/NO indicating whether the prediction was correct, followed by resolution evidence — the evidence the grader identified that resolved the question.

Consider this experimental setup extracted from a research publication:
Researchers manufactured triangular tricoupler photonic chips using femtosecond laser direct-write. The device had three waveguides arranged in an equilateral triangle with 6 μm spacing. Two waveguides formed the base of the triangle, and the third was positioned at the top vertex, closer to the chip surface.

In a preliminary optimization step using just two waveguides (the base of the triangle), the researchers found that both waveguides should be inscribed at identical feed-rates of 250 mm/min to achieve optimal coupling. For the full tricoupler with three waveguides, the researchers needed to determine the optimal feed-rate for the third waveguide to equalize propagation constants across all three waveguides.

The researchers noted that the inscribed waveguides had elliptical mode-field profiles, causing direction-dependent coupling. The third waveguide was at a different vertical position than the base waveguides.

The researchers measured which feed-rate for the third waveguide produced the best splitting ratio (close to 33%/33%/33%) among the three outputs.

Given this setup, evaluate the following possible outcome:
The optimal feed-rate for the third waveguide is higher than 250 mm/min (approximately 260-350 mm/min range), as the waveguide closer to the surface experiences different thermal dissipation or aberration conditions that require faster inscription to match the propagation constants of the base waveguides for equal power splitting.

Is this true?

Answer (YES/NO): NO